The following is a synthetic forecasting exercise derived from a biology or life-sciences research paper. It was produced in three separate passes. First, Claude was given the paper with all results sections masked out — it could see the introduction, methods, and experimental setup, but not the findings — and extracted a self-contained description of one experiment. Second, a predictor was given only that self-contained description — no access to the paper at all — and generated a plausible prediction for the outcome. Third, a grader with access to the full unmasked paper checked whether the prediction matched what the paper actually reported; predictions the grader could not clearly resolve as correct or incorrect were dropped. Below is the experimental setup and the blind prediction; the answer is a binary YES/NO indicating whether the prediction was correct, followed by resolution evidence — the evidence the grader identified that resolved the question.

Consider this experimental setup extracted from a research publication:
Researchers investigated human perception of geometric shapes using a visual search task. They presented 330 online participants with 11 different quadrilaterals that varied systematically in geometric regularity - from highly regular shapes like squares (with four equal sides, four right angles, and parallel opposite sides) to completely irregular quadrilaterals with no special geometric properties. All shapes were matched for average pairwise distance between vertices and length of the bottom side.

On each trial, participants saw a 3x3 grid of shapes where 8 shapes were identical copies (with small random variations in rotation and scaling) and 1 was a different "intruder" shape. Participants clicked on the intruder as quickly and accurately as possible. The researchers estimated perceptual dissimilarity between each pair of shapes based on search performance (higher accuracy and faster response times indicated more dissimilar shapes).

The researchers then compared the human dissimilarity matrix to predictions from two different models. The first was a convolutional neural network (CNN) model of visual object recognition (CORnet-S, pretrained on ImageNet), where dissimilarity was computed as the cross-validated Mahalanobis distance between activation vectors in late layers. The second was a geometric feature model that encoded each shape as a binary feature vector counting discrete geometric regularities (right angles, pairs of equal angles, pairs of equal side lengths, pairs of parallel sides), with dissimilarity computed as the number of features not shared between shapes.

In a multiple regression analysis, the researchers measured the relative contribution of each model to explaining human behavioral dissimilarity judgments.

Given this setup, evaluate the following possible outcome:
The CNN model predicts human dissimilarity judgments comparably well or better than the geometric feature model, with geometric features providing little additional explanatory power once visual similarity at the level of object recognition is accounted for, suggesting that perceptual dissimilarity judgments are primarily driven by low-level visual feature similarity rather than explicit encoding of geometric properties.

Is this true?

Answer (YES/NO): NO